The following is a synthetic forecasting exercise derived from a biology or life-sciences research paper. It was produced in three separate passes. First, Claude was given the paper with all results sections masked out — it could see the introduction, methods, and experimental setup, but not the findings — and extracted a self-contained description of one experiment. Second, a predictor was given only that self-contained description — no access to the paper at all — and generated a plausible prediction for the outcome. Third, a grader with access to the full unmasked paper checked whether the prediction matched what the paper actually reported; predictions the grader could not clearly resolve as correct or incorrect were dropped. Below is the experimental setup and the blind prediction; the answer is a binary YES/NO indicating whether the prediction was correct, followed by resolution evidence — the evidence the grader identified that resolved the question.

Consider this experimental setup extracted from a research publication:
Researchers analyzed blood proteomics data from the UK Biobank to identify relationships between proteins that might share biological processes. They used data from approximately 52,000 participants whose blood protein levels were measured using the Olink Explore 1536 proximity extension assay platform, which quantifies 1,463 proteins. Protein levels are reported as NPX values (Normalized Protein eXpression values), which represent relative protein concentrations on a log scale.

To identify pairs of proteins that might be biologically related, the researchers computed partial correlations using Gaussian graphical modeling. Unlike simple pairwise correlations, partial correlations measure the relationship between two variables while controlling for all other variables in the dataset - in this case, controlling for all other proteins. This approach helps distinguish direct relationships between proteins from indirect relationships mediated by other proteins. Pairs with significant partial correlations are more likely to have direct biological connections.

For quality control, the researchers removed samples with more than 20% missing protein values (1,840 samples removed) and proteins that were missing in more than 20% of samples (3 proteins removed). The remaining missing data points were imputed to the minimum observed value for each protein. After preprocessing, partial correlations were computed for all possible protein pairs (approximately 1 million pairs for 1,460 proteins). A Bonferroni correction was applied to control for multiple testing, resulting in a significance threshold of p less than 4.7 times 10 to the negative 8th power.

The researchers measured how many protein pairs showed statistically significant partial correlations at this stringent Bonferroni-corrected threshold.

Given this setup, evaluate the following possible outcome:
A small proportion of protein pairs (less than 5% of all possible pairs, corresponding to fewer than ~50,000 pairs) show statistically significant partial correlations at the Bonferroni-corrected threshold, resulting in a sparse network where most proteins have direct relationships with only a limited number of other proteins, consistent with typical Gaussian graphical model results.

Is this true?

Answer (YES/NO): YES